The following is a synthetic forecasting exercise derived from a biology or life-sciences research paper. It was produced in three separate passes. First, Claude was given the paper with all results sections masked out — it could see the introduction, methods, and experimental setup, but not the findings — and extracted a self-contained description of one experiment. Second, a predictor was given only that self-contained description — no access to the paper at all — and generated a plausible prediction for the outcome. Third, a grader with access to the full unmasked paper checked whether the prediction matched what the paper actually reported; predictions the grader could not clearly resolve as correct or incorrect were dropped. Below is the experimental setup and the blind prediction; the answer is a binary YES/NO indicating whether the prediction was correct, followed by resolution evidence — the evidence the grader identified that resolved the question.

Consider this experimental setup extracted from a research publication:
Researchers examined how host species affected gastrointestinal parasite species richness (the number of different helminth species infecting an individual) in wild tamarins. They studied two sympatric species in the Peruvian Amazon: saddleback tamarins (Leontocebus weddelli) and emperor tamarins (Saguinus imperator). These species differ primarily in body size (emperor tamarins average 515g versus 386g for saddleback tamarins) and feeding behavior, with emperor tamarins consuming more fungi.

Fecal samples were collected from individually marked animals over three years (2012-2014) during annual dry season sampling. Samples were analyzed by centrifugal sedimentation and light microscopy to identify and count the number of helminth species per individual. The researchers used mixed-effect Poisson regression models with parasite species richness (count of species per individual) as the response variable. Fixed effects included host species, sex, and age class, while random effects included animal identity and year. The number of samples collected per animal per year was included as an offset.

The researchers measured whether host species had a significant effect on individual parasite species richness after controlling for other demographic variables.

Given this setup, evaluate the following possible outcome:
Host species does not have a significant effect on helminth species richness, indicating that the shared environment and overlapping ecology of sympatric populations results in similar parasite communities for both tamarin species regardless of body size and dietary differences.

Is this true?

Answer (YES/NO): NO